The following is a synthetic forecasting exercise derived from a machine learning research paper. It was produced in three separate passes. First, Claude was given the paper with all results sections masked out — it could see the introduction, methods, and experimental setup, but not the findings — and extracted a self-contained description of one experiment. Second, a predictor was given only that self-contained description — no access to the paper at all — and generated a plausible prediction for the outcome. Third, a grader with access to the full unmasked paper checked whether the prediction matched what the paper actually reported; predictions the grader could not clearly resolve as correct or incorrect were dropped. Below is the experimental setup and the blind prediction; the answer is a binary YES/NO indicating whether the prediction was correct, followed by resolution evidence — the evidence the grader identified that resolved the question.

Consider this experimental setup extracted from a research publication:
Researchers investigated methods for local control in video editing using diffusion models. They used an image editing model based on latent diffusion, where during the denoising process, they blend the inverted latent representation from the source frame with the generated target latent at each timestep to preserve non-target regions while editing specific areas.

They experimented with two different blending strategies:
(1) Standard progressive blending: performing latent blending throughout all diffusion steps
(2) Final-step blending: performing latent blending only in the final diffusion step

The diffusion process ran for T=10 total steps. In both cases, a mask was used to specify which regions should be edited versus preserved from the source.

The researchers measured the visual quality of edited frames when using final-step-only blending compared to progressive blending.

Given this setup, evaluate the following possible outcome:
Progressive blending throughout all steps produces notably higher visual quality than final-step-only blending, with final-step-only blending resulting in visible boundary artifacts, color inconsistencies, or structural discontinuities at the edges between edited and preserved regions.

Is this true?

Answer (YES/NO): YES